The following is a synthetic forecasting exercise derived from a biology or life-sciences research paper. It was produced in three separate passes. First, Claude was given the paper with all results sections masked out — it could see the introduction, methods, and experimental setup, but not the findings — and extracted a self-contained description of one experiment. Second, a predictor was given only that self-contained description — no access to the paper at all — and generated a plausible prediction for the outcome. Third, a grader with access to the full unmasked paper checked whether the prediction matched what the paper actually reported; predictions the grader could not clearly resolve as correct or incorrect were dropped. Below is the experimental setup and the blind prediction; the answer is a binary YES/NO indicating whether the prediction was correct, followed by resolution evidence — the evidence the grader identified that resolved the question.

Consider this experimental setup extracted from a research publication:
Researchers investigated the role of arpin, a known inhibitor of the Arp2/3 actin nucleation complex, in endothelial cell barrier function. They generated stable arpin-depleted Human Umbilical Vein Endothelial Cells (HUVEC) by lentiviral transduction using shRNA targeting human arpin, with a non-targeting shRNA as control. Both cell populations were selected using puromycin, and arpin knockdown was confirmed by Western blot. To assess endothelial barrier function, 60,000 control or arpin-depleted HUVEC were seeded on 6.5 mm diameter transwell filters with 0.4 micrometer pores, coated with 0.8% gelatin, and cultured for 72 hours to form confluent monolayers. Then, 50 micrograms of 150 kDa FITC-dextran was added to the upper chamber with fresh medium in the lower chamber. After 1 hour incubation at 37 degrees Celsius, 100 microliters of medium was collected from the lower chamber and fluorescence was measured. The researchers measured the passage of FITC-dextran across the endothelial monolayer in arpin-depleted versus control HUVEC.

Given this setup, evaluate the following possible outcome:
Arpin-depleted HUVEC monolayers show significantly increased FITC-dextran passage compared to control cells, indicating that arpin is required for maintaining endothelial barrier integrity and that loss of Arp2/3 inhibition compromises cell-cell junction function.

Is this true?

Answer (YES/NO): NO